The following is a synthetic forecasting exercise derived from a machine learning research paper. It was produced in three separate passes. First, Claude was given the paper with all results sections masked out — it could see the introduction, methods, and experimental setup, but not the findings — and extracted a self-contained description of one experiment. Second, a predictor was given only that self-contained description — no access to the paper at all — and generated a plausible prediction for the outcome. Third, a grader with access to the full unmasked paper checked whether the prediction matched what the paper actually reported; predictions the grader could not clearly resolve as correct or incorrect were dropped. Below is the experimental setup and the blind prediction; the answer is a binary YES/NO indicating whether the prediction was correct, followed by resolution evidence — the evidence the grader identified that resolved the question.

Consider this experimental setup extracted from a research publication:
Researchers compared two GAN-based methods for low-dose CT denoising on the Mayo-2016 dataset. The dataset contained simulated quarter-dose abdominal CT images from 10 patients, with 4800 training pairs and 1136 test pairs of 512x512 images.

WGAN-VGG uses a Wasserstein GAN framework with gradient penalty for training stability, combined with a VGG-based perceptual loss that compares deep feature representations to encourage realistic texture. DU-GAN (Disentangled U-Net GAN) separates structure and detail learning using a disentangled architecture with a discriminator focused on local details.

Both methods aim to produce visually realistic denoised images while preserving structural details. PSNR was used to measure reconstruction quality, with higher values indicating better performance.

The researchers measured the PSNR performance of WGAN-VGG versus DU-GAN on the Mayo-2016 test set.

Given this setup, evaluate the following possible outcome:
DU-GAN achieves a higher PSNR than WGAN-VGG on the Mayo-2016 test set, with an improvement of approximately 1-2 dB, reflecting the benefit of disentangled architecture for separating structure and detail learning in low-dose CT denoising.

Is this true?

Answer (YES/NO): NO